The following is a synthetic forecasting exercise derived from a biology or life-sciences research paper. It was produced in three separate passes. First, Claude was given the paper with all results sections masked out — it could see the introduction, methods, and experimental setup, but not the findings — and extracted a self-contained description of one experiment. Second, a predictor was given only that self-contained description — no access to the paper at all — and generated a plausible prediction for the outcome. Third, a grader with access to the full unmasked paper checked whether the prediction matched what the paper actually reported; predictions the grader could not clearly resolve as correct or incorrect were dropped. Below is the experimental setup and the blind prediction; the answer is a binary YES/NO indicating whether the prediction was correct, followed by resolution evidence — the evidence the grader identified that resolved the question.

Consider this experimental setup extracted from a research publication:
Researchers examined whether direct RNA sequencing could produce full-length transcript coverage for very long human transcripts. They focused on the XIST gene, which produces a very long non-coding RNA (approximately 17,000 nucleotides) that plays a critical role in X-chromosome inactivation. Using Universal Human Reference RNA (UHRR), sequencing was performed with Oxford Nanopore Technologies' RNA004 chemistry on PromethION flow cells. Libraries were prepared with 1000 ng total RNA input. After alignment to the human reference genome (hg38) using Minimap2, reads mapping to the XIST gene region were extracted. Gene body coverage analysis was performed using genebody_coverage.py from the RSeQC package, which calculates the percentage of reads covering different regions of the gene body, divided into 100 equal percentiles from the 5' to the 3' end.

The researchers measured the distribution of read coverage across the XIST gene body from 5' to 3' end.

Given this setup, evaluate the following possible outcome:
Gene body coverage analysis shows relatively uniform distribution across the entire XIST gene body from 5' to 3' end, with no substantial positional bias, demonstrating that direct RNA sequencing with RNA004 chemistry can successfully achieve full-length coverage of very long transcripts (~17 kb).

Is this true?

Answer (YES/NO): NO